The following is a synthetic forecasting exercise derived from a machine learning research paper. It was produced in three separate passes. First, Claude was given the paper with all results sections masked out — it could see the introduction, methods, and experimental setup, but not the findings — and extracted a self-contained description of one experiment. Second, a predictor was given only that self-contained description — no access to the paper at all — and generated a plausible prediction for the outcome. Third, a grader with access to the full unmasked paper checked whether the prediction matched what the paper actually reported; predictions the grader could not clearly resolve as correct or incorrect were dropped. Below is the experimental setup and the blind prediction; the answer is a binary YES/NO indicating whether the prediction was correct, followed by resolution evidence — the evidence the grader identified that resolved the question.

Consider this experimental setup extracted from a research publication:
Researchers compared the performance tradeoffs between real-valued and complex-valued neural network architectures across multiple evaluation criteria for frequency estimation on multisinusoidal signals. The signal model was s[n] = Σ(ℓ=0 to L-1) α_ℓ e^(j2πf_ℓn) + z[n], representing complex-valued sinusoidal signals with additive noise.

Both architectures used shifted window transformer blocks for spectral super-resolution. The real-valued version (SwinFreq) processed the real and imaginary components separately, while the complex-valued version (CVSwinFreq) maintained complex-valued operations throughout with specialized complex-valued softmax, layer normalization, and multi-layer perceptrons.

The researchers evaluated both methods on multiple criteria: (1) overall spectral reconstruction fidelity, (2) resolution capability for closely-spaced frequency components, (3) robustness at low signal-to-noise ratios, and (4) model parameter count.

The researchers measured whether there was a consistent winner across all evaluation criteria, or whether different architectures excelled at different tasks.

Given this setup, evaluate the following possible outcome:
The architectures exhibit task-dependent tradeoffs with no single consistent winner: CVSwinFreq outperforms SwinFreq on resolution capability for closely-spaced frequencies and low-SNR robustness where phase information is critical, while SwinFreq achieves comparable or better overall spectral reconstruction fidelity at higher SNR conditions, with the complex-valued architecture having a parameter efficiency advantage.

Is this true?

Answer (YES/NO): NO